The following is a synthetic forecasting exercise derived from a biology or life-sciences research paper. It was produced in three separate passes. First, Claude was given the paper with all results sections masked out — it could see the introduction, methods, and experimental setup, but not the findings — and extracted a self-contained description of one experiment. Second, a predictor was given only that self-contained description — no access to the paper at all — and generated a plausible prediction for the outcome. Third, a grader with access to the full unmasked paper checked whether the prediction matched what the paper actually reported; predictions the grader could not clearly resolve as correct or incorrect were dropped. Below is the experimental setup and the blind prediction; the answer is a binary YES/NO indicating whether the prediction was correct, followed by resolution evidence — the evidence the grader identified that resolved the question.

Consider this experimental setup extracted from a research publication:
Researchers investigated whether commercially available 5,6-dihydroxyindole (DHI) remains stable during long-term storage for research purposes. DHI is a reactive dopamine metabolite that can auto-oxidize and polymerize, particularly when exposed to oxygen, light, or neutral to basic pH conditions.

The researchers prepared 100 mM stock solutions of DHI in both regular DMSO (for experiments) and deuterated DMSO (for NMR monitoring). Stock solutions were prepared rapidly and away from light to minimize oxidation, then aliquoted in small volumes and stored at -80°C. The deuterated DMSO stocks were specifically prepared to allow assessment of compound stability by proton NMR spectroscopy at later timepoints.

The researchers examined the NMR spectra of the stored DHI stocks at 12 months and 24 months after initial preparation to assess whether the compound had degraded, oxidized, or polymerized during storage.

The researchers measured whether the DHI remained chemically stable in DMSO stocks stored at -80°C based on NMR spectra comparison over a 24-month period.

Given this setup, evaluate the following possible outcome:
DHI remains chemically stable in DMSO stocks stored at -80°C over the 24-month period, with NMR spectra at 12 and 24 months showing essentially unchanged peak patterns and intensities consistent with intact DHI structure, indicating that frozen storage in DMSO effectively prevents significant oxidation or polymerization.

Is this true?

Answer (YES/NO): YES